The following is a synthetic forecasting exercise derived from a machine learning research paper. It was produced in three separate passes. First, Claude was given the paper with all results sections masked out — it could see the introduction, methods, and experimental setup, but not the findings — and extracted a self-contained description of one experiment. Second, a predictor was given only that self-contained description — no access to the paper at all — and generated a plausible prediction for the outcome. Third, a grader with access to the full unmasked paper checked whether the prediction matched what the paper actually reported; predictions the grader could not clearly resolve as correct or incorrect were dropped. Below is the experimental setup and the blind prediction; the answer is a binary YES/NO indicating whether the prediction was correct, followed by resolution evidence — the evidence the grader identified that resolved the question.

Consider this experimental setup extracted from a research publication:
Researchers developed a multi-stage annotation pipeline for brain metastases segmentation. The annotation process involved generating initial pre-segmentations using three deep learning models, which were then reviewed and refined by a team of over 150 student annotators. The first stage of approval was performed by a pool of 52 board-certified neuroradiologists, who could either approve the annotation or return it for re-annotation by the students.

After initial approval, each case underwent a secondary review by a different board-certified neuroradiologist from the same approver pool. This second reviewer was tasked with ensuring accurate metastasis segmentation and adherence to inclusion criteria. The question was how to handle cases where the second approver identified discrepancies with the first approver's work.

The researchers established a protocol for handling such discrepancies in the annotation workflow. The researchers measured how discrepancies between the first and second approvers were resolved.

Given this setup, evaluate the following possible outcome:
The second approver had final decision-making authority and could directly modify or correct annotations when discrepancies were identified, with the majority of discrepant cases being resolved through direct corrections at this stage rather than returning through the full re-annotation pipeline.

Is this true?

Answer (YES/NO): YES